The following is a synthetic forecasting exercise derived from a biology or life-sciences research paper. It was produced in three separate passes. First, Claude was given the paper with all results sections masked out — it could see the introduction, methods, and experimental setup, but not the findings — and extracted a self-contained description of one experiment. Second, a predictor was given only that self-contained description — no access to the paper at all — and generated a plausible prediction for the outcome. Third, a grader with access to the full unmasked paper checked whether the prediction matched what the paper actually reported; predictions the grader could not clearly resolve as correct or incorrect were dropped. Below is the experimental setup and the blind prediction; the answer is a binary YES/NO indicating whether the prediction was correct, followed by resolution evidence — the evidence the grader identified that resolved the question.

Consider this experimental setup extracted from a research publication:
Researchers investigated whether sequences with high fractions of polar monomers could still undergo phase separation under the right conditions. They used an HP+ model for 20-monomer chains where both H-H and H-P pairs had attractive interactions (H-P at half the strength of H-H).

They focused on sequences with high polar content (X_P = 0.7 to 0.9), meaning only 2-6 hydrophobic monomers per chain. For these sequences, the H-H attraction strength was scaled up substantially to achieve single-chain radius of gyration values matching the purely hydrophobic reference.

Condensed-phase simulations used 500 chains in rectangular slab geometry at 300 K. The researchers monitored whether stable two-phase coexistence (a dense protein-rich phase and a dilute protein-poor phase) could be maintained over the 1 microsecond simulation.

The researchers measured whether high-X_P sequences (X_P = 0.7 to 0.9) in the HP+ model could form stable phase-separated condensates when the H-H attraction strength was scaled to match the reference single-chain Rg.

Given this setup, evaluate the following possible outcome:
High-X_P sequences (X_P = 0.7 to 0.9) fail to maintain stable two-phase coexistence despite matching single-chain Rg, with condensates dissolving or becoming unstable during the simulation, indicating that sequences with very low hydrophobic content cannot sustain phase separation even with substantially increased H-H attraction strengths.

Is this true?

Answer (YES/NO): NO